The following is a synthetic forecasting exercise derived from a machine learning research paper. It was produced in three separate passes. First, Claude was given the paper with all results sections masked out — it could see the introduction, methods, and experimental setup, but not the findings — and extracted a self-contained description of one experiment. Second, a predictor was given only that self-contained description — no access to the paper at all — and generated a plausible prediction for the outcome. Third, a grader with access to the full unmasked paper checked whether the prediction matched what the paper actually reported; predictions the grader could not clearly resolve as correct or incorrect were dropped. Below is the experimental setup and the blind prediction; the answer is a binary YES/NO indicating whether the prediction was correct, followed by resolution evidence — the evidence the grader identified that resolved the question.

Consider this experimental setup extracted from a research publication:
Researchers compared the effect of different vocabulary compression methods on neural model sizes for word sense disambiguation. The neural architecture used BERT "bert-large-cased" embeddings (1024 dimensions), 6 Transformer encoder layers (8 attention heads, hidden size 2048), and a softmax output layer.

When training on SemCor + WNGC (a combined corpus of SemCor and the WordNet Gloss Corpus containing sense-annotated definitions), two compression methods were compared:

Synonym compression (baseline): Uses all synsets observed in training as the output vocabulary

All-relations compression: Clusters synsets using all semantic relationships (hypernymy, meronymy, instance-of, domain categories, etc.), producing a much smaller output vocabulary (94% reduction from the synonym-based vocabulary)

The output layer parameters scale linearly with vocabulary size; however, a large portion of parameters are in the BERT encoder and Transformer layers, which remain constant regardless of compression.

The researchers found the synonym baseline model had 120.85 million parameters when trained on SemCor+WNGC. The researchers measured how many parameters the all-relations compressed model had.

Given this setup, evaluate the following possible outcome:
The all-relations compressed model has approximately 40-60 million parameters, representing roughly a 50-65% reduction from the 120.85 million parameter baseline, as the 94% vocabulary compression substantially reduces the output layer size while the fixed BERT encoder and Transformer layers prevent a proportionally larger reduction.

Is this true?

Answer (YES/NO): NO